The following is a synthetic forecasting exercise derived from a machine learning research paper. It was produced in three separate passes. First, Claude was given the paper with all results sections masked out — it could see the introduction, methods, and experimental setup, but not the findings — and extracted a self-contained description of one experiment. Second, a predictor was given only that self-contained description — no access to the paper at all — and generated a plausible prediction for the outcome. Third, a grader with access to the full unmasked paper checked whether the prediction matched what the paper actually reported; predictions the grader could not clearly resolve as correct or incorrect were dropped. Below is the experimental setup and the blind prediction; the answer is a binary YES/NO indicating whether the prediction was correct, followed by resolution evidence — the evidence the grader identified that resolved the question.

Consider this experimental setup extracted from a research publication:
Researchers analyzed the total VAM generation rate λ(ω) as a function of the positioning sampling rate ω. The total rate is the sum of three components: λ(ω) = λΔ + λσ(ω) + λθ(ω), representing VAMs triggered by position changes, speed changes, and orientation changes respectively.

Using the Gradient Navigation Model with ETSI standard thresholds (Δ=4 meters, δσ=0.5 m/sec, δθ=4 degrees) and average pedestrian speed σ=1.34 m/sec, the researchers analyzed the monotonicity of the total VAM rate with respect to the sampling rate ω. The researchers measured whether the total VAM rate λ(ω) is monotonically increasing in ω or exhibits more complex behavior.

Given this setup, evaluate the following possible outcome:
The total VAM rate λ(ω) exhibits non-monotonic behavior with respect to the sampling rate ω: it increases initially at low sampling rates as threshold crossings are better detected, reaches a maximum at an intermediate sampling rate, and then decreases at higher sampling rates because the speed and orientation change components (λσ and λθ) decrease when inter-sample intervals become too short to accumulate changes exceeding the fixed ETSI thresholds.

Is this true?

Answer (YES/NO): NO